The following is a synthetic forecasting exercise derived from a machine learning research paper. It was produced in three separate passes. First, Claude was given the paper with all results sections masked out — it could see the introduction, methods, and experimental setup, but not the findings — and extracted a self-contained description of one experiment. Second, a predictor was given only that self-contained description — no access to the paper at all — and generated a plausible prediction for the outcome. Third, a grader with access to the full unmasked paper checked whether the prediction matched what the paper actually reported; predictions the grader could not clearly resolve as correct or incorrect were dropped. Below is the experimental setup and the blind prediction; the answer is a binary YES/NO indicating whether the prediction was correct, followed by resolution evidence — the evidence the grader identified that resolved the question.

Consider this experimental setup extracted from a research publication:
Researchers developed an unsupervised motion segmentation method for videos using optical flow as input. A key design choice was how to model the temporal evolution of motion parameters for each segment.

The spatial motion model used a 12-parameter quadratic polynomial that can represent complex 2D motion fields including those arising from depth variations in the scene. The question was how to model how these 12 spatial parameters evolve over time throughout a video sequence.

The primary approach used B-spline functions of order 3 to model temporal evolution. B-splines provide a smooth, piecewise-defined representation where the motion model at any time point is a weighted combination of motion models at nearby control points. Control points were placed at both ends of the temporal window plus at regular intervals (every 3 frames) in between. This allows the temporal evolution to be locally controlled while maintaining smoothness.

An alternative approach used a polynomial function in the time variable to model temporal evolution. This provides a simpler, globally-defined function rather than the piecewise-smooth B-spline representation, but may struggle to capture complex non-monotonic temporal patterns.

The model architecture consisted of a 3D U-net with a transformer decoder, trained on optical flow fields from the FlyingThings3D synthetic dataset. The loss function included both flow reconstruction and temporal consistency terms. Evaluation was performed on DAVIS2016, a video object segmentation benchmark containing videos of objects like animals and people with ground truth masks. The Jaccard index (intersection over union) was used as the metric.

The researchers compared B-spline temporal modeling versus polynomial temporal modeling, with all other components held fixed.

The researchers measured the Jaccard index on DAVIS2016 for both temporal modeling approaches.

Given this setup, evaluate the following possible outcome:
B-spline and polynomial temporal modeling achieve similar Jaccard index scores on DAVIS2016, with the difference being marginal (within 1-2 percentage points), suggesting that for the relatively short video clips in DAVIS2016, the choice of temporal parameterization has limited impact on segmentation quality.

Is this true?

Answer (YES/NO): NO